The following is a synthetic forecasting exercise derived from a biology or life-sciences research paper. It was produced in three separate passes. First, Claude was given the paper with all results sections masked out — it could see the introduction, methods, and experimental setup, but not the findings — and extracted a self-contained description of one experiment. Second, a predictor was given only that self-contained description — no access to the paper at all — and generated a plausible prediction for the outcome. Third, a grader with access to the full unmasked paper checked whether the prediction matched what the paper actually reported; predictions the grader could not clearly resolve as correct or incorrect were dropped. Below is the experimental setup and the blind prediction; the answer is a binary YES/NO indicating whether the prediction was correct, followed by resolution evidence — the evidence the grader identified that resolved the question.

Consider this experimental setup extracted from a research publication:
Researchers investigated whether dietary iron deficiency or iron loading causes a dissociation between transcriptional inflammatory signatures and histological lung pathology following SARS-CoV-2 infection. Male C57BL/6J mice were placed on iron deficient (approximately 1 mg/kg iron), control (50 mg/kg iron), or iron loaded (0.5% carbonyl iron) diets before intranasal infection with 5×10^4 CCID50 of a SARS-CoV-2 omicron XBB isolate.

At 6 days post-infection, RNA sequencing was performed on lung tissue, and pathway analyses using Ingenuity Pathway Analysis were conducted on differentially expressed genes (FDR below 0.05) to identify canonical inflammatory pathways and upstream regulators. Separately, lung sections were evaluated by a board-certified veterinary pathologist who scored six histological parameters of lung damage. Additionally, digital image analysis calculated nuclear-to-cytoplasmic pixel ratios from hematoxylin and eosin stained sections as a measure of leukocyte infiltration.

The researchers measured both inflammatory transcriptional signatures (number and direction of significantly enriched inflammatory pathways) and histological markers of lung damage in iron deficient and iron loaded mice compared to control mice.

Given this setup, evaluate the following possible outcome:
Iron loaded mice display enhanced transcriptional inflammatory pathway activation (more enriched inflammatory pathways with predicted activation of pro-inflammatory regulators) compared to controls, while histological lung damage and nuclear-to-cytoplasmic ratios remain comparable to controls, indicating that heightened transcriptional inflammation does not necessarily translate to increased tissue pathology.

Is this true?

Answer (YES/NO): NO